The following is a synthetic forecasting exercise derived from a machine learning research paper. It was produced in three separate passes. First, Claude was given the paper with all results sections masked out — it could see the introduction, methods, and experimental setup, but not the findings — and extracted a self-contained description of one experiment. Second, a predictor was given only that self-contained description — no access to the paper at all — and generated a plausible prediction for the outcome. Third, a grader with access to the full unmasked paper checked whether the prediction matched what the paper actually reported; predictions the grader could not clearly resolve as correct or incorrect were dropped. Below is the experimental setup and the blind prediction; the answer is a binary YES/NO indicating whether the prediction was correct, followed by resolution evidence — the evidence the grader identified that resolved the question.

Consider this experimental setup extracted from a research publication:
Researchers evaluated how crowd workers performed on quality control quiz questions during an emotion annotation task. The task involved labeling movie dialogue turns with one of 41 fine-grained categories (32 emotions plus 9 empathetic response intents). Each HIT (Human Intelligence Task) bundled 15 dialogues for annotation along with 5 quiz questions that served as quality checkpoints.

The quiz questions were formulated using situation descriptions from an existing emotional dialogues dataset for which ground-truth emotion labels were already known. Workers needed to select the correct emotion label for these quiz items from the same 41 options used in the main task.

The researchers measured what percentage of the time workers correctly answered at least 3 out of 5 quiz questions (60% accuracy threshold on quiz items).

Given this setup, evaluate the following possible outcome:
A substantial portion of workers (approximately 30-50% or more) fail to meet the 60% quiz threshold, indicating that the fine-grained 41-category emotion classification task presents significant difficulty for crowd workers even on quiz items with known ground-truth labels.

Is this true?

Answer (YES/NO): NO